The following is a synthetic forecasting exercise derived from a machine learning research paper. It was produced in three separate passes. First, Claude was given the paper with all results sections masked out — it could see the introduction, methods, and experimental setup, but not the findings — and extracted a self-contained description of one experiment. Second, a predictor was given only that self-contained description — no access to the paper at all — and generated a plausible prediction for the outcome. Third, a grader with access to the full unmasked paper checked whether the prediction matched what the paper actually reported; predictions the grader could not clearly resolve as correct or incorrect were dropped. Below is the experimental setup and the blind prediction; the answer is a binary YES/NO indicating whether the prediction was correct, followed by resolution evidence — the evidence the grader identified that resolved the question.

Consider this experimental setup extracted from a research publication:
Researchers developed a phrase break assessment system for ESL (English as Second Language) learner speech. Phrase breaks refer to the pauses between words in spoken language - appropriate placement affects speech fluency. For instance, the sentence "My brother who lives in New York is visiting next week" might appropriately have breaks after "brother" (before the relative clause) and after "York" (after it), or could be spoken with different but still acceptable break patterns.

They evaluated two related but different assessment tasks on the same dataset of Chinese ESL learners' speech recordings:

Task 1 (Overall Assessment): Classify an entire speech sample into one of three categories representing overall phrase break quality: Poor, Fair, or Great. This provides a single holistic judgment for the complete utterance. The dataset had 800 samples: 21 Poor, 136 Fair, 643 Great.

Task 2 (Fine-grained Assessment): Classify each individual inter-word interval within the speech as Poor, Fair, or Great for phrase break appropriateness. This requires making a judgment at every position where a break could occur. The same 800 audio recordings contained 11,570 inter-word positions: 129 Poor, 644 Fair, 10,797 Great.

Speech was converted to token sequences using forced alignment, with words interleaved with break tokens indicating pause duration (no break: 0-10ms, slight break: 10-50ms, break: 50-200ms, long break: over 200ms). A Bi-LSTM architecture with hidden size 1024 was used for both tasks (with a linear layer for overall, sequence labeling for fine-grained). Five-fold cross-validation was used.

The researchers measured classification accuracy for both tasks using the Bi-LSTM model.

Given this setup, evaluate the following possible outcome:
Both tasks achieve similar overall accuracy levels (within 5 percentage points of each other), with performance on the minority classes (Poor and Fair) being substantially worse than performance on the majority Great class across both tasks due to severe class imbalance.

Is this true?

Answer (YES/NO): NO